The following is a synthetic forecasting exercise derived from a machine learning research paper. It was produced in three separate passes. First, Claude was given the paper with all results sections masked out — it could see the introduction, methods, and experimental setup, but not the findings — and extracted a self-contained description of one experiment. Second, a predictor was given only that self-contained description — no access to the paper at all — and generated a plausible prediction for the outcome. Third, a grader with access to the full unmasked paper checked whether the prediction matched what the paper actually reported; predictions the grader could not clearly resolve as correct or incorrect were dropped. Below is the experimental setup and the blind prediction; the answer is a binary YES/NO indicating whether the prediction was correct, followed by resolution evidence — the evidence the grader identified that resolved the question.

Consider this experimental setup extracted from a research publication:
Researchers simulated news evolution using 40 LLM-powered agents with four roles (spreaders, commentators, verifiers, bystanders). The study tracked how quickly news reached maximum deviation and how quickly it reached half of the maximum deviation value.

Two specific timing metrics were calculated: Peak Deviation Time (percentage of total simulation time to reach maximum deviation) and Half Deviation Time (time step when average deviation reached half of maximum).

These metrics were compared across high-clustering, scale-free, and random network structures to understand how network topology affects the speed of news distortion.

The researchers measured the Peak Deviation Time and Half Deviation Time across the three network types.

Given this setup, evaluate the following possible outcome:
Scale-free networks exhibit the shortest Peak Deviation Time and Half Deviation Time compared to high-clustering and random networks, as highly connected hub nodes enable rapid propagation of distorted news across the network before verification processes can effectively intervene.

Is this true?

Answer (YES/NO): NO